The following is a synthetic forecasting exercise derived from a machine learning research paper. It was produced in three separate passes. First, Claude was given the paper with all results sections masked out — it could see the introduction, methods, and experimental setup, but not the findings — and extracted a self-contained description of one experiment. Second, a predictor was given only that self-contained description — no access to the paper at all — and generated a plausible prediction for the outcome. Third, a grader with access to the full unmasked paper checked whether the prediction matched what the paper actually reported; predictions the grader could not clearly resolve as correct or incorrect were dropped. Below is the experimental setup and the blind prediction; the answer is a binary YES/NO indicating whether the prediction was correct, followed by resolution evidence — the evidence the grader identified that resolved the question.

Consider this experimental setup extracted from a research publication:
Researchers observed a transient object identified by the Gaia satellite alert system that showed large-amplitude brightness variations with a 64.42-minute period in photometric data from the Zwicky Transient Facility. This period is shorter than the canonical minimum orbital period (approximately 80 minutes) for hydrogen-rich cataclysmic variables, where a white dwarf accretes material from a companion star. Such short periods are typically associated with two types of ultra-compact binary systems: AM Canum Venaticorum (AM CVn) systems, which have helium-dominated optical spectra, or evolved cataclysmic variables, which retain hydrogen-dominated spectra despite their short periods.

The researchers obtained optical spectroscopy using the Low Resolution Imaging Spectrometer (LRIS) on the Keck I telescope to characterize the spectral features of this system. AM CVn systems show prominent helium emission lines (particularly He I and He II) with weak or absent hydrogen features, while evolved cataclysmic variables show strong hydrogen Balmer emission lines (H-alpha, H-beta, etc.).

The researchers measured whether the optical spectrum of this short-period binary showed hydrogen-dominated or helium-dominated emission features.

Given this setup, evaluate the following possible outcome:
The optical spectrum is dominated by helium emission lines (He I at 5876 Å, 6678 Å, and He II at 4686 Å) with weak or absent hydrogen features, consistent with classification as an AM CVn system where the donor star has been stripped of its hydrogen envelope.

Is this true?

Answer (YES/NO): NO